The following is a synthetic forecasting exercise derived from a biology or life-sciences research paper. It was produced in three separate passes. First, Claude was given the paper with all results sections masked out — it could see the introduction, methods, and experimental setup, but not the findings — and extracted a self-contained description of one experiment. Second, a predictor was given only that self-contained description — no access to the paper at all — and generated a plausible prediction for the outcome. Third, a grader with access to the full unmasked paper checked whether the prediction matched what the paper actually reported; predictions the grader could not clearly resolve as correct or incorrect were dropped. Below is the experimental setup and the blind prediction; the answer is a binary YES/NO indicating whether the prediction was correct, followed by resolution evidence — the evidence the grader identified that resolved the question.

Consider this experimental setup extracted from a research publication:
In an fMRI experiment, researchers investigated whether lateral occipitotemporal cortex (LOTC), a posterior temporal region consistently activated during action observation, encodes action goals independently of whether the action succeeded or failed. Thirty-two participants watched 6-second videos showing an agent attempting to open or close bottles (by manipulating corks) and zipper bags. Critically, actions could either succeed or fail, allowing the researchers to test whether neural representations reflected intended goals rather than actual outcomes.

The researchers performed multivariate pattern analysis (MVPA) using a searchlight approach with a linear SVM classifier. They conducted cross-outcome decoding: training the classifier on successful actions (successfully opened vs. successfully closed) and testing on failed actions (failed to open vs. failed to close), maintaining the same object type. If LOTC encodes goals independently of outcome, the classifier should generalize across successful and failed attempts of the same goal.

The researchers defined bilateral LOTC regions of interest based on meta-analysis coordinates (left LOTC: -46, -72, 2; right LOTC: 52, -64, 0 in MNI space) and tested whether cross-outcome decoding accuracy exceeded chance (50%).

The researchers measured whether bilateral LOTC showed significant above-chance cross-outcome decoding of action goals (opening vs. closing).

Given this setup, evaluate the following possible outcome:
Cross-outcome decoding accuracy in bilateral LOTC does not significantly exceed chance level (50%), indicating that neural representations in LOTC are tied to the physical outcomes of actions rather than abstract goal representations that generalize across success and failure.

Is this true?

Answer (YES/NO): YES